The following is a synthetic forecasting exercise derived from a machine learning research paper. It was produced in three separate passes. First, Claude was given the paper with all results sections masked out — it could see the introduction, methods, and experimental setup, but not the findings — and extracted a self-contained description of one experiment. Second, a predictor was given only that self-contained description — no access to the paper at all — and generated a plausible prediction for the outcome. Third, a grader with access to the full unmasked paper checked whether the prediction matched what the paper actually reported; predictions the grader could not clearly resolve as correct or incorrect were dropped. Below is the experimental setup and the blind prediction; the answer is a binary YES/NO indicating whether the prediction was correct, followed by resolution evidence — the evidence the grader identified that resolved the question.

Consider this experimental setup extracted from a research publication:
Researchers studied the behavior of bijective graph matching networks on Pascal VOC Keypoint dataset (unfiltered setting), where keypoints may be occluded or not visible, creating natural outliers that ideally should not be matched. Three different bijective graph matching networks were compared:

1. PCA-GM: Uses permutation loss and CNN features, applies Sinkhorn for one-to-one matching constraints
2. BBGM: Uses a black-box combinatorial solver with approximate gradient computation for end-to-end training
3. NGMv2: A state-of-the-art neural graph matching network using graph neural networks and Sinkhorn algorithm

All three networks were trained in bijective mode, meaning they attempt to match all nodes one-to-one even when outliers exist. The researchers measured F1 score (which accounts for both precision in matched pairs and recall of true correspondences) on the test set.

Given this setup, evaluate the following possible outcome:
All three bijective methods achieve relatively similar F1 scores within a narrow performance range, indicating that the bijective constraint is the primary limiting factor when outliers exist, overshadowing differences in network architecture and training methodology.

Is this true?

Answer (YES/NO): NO